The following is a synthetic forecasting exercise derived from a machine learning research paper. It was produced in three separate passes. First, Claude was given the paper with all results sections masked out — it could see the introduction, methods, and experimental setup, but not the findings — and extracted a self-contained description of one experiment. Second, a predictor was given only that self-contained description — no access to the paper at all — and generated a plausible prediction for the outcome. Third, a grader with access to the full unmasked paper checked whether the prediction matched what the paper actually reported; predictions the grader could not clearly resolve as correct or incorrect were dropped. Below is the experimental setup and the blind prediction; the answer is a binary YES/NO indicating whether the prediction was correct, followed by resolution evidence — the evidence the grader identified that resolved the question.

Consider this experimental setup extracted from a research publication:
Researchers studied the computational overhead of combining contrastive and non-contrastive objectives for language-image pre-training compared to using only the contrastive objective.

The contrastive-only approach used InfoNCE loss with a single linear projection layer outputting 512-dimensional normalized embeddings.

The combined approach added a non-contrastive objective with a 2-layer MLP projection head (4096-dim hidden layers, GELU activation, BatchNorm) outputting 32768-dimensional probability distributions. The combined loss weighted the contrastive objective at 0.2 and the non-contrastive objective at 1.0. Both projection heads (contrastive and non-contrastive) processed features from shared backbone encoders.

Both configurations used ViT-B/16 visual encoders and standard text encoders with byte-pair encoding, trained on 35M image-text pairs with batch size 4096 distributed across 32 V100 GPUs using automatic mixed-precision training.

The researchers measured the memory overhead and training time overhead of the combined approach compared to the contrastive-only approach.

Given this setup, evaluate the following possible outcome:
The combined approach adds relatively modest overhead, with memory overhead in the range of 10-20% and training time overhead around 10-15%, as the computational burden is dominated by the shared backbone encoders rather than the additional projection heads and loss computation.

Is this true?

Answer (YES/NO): NO